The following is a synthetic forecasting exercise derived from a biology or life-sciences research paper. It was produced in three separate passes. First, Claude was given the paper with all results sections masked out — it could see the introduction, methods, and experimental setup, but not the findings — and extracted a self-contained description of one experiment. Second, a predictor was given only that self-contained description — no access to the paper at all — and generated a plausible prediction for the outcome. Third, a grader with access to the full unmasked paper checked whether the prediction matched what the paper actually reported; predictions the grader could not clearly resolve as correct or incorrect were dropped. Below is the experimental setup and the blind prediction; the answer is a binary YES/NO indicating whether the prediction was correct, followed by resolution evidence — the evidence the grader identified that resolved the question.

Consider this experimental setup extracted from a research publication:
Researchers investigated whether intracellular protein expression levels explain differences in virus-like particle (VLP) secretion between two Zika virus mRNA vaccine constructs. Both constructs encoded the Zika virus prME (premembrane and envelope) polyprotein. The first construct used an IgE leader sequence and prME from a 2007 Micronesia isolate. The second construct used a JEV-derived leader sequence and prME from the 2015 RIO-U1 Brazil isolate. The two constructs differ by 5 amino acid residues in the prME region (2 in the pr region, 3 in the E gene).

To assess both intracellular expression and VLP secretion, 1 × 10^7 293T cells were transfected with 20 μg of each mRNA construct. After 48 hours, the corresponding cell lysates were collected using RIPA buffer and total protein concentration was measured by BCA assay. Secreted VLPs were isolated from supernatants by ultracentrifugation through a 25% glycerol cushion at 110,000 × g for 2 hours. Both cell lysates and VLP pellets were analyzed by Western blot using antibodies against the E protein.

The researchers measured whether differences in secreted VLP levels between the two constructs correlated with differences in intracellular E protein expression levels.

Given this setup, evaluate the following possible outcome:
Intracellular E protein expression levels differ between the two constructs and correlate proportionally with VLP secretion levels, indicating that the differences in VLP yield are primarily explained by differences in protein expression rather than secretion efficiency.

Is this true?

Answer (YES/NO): NO